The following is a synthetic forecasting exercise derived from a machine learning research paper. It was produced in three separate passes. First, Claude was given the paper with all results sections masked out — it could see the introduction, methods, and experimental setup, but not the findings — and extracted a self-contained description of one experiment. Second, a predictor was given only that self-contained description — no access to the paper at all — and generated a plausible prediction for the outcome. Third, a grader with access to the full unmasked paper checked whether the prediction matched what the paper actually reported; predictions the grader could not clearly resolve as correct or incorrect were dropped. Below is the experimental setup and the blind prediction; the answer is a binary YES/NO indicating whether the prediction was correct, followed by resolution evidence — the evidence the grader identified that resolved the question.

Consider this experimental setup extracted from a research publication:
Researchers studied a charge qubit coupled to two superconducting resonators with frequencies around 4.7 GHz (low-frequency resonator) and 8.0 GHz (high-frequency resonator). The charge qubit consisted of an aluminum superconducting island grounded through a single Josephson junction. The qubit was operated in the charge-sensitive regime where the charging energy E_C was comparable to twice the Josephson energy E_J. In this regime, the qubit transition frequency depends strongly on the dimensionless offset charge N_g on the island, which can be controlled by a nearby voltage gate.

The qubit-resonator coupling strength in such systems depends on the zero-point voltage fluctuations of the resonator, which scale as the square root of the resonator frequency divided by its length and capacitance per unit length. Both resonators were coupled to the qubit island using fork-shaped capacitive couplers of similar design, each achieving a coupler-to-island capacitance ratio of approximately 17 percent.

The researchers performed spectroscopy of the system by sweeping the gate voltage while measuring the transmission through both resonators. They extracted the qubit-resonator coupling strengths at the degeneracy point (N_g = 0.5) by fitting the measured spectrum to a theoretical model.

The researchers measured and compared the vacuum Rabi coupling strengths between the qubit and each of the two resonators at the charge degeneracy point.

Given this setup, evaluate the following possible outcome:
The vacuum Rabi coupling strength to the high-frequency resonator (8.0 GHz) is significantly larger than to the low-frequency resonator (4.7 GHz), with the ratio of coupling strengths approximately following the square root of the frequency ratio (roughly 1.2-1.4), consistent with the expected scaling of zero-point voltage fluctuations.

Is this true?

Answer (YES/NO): NO